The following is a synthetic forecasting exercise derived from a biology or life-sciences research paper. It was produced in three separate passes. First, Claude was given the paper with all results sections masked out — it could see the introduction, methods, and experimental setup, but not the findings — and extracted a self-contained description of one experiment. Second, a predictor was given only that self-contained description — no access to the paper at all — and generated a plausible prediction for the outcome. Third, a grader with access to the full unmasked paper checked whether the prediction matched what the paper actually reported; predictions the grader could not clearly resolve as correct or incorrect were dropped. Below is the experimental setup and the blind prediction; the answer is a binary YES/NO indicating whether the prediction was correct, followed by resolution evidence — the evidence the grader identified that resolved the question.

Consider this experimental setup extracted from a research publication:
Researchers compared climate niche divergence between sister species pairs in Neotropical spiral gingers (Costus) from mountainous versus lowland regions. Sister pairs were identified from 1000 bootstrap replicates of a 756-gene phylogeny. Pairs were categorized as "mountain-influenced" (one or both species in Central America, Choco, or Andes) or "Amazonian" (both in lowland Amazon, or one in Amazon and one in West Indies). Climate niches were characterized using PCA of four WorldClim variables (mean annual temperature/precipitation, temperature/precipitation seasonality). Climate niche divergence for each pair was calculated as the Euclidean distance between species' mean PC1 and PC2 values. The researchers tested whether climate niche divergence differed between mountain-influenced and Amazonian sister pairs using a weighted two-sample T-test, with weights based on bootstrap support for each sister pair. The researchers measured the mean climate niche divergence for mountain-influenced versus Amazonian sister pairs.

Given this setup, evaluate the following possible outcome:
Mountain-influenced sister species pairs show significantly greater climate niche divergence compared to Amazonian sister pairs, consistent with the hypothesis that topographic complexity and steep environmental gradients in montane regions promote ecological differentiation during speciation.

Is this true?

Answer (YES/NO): NO